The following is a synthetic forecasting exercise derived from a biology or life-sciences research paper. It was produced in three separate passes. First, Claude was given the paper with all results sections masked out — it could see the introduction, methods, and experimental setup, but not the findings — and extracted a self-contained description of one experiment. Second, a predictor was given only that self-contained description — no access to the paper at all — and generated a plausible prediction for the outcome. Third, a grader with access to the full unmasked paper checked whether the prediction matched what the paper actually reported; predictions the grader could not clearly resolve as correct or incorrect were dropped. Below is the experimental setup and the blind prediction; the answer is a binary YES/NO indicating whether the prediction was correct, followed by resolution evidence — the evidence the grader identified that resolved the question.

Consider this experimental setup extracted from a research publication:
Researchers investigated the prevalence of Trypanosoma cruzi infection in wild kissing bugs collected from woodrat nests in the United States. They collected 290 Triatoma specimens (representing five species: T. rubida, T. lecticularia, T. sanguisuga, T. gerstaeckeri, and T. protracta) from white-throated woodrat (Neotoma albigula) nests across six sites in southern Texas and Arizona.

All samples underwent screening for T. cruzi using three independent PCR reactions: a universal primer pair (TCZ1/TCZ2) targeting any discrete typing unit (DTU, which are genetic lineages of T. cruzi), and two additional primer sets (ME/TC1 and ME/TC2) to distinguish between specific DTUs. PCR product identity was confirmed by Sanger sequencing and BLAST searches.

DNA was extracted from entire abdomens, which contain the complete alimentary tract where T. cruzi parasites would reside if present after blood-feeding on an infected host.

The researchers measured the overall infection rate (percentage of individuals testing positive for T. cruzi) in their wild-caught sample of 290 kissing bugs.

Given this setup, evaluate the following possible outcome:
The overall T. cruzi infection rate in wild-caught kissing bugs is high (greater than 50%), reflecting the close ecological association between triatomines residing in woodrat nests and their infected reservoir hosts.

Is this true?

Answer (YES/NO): NO